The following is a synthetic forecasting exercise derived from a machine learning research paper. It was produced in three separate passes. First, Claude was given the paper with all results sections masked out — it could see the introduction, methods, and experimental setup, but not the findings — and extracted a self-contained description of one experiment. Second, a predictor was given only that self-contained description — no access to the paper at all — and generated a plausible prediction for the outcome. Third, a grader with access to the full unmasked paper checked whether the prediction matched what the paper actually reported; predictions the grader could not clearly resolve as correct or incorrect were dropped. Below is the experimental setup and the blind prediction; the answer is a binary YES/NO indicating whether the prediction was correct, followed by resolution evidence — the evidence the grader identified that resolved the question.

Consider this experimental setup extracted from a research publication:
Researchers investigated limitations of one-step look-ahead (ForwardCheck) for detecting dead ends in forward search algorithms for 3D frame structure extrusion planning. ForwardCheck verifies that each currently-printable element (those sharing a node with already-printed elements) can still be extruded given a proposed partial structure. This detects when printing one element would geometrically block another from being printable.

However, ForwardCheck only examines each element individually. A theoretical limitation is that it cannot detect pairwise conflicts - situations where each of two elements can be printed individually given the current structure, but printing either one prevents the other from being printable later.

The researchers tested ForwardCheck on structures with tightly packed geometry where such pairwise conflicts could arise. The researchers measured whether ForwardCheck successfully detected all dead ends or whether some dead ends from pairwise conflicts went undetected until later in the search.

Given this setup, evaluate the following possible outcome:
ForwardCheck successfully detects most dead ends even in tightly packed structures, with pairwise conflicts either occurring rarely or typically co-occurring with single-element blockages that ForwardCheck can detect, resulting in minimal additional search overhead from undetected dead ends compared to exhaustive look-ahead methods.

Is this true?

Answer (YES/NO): NO